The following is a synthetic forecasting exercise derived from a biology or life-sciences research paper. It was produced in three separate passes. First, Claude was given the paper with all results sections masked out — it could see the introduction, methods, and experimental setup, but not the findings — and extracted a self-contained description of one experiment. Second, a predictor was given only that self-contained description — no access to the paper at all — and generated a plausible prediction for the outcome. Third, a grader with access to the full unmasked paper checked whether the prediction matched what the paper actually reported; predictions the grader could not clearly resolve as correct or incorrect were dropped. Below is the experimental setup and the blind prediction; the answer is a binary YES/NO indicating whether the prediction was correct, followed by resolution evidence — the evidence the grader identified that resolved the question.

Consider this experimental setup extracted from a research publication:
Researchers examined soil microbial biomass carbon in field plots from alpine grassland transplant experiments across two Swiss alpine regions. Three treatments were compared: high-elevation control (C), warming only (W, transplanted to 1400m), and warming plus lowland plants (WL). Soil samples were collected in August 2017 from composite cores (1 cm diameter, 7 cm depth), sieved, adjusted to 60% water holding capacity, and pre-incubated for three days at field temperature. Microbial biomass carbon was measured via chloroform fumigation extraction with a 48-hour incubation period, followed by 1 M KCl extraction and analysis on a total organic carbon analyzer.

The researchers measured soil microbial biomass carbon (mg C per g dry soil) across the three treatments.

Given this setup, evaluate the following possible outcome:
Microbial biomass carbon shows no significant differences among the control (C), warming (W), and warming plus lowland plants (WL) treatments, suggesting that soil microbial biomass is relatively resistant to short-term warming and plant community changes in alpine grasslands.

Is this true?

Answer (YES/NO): NO